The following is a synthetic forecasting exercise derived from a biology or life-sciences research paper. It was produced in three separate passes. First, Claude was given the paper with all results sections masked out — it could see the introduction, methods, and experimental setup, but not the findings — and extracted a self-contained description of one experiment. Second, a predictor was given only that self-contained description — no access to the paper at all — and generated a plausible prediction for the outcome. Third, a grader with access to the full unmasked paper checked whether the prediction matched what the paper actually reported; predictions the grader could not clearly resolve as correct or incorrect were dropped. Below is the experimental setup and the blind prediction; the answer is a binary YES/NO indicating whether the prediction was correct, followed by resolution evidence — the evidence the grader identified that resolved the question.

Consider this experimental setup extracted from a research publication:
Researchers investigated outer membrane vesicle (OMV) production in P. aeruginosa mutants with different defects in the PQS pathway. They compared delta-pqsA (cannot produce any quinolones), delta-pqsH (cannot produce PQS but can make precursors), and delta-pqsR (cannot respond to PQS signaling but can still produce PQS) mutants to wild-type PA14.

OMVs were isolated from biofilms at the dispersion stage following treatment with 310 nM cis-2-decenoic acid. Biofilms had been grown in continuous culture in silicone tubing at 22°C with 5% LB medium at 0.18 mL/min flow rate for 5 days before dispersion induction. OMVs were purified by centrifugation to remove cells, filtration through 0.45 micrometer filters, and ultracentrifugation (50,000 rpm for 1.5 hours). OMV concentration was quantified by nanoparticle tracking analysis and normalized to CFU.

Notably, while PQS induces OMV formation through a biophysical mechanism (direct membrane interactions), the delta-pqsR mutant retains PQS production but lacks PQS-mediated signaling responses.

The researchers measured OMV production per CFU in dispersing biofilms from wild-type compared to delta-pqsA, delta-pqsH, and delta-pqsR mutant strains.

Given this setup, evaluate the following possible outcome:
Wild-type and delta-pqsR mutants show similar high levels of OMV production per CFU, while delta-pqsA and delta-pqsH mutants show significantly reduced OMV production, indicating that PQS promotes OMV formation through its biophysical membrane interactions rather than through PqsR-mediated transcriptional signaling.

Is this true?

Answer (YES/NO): NO